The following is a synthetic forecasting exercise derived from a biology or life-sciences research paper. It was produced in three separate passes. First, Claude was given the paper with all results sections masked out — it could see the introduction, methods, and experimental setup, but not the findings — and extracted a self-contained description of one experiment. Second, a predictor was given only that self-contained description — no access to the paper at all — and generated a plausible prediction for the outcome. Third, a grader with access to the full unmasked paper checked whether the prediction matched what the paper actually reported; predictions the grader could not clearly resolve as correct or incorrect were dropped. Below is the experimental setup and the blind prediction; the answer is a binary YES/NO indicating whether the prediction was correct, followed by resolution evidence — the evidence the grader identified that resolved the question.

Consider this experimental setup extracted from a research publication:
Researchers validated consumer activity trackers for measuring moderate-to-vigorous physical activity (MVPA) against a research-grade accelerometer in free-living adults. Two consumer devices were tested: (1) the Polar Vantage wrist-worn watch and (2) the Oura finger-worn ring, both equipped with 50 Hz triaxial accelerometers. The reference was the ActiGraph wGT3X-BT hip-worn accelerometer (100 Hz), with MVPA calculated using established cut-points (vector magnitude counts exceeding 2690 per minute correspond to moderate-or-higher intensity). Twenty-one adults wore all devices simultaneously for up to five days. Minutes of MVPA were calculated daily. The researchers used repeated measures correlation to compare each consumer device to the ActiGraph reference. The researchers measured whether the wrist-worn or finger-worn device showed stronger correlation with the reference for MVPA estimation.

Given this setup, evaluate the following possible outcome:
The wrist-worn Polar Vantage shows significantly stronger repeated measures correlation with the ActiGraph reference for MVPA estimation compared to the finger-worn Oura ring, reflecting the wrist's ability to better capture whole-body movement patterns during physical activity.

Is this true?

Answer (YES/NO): NO